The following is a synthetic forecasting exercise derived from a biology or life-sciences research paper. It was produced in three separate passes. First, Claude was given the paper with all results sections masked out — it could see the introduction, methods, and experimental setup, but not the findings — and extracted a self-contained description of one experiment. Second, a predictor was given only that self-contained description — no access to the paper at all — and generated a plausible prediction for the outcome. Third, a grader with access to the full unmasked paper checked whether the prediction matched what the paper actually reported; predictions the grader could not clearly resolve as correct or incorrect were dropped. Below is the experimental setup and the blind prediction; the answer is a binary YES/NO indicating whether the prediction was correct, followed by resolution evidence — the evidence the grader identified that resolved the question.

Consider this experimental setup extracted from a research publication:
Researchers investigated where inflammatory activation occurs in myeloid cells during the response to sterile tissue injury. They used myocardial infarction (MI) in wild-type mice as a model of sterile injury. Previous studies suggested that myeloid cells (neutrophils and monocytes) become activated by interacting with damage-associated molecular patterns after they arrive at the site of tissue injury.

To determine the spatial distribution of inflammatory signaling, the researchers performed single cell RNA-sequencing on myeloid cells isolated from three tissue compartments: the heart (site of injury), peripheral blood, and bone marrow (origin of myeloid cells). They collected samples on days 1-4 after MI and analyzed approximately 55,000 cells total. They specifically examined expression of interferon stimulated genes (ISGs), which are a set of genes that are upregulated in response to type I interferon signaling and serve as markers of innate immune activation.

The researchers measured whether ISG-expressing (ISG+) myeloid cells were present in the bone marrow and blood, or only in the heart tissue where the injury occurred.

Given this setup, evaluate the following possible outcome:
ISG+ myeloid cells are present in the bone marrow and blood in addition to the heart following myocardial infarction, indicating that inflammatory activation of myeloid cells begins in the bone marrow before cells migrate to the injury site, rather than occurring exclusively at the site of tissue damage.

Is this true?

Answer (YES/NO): YES